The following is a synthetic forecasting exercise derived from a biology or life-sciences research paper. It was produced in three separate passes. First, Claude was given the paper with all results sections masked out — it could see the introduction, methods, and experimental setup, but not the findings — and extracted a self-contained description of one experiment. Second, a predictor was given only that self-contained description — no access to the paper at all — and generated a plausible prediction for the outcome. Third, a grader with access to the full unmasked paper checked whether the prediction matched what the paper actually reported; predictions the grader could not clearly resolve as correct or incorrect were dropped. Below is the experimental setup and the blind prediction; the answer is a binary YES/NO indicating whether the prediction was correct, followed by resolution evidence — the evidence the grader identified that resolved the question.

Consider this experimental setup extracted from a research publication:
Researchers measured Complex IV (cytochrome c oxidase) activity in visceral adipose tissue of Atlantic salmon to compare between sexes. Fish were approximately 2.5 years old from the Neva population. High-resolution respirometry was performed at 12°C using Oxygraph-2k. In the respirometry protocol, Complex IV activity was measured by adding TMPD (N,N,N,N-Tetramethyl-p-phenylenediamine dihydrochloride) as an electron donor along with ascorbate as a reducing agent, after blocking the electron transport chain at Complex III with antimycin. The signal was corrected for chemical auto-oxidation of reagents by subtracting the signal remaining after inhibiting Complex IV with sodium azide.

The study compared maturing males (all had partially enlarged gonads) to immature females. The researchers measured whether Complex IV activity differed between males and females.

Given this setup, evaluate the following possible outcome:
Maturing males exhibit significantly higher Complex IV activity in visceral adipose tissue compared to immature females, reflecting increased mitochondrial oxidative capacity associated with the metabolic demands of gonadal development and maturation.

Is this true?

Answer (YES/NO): NO